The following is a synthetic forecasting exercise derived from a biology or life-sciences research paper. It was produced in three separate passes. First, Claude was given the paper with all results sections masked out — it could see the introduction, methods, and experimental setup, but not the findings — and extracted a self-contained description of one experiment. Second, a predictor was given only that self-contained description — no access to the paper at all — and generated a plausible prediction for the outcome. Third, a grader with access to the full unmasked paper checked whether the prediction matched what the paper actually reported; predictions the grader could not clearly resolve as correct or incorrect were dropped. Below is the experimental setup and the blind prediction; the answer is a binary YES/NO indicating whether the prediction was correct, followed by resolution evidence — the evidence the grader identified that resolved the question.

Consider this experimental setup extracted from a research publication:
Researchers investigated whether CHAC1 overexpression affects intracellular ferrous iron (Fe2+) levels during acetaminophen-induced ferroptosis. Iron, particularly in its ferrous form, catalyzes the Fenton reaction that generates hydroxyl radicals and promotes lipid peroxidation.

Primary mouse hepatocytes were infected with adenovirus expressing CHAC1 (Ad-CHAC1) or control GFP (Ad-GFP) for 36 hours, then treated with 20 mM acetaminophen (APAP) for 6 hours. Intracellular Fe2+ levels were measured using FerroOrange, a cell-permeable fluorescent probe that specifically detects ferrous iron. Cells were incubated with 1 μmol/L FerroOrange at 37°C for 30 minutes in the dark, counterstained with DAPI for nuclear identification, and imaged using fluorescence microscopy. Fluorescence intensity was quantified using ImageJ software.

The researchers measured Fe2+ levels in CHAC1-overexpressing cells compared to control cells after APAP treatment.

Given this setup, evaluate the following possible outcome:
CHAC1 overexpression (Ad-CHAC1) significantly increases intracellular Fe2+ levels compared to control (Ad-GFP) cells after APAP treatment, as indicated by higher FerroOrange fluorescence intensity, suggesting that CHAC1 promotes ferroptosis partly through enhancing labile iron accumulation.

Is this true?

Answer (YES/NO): YES